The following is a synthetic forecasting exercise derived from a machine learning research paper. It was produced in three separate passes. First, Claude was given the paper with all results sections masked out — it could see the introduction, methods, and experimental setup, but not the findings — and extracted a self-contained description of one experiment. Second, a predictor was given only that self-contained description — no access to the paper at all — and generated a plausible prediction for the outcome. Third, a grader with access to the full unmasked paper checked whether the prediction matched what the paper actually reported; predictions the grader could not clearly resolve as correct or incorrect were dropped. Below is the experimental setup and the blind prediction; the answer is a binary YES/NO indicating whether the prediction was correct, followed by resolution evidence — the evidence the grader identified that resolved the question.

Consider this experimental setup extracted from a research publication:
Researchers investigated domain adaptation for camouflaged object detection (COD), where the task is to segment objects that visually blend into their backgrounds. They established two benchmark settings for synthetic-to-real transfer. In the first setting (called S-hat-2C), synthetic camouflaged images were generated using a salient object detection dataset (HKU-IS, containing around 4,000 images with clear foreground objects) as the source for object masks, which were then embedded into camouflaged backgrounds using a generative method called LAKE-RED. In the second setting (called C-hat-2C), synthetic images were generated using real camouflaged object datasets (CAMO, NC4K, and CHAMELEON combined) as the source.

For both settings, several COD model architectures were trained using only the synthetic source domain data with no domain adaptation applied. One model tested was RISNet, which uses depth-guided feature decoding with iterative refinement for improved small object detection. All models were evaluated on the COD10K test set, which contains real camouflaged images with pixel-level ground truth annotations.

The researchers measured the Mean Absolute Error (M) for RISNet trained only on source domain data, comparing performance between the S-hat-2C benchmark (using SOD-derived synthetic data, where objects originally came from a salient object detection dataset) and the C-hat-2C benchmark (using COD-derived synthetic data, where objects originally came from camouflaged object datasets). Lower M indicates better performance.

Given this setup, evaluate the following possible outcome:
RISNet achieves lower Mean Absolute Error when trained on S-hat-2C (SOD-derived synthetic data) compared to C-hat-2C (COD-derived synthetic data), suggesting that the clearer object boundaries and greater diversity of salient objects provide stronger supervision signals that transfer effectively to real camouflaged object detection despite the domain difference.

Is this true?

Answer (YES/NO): NO